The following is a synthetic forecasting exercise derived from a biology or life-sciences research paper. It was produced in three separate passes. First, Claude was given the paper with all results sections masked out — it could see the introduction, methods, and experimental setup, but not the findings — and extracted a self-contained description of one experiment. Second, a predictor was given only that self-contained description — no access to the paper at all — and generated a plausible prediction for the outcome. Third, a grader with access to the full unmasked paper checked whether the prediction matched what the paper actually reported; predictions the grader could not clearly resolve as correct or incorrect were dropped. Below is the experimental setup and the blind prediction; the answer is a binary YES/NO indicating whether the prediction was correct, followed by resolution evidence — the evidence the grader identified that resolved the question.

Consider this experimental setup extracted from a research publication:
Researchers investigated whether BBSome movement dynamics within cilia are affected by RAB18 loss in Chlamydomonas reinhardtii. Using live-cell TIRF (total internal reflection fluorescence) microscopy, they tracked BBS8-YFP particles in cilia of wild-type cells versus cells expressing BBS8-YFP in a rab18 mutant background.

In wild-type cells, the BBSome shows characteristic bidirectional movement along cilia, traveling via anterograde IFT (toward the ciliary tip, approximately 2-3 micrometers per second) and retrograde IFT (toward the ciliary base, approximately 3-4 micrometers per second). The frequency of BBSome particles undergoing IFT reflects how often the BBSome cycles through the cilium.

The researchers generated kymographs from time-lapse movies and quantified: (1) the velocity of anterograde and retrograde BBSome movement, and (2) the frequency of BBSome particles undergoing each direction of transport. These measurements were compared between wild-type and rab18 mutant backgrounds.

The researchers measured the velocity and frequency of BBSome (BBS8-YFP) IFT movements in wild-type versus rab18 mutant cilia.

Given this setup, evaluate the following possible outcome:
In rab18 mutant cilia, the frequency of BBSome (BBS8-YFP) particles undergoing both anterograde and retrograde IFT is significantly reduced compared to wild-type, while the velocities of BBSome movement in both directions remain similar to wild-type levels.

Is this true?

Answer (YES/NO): NO